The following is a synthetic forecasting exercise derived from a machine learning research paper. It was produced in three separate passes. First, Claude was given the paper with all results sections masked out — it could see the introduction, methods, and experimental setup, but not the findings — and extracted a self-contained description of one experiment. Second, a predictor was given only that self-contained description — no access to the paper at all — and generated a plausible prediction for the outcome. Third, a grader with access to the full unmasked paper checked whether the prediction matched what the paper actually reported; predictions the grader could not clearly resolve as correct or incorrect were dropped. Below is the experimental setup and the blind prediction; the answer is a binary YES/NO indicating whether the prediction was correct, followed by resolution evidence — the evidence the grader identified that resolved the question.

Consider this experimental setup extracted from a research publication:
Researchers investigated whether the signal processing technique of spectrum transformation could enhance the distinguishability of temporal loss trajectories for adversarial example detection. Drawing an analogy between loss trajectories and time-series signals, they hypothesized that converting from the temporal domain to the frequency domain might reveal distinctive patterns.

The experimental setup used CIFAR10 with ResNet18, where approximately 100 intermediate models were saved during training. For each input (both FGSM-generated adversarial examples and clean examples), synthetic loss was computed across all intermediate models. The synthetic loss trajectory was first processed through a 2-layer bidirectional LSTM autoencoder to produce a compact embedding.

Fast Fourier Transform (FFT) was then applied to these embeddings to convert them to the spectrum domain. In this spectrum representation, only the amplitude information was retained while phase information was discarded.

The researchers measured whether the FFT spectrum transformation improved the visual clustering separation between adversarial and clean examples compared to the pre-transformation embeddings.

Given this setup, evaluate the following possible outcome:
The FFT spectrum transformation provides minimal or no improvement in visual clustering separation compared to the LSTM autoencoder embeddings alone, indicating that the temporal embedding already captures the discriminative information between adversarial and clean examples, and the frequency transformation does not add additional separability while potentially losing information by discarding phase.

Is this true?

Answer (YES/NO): NO